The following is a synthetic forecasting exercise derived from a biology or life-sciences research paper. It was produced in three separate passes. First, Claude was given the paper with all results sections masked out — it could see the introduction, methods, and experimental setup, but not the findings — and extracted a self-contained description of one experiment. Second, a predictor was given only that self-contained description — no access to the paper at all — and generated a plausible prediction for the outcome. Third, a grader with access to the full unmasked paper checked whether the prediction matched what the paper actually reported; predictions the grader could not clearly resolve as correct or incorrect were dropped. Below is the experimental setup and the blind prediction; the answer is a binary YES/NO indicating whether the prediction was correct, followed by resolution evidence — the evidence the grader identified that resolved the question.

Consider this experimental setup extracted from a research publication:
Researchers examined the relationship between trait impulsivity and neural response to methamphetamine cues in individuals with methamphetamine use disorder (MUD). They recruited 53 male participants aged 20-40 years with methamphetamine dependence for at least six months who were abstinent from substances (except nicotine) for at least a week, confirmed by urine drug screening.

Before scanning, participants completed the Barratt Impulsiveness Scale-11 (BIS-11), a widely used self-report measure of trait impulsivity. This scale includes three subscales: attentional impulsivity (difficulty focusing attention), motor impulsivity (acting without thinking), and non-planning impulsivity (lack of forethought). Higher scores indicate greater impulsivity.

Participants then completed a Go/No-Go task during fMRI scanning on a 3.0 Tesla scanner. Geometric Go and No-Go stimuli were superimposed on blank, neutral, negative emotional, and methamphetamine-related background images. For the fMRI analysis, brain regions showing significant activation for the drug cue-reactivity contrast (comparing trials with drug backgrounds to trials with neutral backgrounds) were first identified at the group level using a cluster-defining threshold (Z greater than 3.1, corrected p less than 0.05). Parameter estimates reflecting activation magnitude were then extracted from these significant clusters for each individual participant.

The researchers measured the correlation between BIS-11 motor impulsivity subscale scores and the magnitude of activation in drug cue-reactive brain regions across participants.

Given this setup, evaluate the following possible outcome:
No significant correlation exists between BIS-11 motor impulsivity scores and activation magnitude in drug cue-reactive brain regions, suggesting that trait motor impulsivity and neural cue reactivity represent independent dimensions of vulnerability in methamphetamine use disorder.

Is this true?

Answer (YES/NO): YES